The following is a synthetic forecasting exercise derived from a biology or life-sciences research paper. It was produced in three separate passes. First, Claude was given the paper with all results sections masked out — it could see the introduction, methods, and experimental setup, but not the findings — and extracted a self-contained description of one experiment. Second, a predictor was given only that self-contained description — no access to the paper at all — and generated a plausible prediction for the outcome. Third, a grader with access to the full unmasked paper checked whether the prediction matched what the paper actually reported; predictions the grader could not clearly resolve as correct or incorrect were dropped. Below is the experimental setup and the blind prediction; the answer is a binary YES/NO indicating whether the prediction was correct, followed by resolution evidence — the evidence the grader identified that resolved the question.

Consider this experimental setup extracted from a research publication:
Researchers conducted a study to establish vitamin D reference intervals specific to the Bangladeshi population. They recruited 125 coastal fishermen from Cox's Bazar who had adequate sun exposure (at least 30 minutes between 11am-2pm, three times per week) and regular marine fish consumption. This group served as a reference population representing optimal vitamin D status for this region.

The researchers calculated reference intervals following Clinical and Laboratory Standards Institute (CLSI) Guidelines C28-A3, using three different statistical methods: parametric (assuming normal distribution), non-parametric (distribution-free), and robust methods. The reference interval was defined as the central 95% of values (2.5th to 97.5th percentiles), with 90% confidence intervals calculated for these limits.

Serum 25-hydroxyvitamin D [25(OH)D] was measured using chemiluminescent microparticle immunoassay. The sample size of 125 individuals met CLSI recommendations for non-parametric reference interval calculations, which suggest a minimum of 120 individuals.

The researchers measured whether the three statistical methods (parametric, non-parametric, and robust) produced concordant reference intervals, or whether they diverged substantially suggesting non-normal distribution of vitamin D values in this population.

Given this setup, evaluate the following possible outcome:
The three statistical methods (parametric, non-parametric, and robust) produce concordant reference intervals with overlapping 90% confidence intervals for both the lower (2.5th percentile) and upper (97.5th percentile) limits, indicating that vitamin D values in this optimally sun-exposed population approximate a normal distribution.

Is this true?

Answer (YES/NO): NO